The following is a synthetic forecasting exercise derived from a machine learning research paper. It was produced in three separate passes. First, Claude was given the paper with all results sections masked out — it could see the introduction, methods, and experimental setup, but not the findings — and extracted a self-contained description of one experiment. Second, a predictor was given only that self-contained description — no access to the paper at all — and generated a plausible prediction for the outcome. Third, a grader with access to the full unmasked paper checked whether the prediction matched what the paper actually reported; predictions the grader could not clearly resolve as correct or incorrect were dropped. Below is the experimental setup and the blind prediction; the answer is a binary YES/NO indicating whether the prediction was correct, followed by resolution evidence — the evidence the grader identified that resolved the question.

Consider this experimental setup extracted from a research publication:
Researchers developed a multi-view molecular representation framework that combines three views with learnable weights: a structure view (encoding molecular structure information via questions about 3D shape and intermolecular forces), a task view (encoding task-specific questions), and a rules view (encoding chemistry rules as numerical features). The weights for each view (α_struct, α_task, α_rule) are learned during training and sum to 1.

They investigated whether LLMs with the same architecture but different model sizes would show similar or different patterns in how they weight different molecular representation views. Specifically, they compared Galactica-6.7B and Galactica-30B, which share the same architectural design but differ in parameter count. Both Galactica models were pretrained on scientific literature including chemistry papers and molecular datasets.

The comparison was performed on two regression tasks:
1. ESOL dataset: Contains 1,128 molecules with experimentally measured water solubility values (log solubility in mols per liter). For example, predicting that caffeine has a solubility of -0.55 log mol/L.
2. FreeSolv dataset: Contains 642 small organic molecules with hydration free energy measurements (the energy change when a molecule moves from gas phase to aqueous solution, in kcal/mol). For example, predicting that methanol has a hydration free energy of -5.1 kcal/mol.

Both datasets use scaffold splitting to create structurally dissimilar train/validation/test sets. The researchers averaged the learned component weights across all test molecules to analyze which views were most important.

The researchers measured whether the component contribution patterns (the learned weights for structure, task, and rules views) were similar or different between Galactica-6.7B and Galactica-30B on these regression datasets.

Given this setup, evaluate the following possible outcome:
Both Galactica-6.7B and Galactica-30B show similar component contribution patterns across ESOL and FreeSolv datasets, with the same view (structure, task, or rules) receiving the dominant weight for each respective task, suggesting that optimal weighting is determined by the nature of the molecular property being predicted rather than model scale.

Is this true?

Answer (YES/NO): NO